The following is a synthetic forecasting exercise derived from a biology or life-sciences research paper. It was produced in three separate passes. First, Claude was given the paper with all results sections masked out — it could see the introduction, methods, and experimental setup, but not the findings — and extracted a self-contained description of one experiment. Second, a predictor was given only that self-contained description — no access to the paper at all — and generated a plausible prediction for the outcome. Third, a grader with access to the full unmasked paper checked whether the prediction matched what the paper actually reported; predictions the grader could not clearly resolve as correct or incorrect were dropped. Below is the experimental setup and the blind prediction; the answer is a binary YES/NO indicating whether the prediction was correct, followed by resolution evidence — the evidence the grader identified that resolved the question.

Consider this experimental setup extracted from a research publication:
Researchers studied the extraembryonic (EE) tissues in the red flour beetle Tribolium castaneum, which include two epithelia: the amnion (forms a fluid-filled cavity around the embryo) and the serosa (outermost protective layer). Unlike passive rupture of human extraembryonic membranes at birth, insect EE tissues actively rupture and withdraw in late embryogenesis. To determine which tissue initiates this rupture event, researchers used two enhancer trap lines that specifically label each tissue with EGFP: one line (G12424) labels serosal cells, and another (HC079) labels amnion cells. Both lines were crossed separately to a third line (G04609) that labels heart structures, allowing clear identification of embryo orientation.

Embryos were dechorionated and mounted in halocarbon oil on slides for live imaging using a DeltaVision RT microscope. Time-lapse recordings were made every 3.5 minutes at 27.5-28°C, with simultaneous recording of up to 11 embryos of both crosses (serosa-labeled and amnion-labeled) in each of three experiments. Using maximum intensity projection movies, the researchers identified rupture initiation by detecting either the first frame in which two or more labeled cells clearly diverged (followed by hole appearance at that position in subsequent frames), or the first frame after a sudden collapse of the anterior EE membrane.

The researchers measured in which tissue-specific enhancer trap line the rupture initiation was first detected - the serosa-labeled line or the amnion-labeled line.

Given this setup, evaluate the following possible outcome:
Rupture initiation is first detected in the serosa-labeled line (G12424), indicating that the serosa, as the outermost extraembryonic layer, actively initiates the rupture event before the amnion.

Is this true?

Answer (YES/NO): NO